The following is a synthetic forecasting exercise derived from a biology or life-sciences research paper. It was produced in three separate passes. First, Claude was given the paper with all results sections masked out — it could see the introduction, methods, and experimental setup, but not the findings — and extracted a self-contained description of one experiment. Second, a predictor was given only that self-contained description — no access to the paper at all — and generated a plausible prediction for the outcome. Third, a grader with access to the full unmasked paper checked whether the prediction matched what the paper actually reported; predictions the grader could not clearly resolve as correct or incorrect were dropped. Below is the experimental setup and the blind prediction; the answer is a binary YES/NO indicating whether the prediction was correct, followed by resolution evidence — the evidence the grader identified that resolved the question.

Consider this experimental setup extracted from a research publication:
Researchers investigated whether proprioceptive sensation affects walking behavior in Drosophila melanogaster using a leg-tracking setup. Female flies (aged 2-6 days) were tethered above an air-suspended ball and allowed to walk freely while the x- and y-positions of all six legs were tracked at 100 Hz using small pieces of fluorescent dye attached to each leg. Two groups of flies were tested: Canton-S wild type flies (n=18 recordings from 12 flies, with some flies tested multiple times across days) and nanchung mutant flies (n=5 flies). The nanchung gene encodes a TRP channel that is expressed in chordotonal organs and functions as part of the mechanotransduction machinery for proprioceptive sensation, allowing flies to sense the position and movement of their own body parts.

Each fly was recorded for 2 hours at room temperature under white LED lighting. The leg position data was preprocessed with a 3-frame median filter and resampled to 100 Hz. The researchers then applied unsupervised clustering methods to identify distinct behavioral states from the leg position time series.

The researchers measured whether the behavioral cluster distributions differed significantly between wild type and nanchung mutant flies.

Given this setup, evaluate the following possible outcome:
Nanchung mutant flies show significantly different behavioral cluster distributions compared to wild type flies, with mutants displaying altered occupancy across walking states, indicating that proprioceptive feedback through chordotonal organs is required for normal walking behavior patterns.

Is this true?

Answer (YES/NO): NO